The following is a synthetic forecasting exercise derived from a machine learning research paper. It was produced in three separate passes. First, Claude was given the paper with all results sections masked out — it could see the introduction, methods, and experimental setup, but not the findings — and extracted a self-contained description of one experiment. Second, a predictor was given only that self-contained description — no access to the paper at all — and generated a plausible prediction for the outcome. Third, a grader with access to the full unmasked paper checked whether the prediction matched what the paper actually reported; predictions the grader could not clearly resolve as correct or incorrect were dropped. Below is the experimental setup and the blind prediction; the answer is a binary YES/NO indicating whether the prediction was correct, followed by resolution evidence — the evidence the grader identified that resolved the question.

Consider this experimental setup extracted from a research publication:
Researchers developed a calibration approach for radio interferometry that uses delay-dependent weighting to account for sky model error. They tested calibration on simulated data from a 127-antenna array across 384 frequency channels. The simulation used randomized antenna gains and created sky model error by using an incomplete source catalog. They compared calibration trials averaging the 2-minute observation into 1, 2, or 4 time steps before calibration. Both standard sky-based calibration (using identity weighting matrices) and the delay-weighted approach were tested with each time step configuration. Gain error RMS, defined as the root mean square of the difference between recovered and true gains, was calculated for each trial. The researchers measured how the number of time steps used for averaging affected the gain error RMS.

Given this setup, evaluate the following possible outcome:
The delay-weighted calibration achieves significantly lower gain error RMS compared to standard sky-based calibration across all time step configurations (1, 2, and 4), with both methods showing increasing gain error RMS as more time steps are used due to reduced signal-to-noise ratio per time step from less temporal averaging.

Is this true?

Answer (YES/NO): NO